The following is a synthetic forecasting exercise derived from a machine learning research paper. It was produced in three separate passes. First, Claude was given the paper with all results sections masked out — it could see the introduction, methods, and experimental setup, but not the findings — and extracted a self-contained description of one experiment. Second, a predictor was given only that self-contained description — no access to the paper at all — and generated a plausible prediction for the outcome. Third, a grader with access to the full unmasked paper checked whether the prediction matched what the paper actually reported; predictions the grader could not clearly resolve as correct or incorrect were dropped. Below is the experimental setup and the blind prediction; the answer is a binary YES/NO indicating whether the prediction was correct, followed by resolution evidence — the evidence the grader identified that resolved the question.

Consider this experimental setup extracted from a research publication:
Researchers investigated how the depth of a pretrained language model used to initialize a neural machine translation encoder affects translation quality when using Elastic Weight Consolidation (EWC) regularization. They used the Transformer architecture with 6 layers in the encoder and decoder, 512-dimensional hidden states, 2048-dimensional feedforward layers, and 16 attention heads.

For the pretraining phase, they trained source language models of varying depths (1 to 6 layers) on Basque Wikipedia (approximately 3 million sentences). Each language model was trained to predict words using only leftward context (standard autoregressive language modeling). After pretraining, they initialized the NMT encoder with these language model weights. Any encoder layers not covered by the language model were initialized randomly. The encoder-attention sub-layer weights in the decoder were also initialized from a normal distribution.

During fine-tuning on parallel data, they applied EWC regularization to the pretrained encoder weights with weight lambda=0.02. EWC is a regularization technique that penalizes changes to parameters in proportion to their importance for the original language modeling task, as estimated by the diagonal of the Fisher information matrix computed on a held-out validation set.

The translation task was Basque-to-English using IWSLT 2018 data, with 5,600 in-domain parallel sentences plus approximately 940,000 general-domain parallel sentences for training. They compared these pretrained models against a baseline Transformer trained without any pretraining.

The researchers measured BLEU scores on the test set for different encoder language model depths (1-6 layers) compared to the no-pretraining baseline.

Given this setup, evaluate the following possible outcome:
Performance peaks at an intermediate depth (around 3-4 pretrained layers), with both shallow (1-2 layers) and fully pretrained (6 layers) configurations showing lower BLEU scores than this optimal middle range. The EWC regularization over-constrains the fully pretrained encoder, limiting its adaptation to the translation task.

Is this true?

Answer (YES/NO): NO